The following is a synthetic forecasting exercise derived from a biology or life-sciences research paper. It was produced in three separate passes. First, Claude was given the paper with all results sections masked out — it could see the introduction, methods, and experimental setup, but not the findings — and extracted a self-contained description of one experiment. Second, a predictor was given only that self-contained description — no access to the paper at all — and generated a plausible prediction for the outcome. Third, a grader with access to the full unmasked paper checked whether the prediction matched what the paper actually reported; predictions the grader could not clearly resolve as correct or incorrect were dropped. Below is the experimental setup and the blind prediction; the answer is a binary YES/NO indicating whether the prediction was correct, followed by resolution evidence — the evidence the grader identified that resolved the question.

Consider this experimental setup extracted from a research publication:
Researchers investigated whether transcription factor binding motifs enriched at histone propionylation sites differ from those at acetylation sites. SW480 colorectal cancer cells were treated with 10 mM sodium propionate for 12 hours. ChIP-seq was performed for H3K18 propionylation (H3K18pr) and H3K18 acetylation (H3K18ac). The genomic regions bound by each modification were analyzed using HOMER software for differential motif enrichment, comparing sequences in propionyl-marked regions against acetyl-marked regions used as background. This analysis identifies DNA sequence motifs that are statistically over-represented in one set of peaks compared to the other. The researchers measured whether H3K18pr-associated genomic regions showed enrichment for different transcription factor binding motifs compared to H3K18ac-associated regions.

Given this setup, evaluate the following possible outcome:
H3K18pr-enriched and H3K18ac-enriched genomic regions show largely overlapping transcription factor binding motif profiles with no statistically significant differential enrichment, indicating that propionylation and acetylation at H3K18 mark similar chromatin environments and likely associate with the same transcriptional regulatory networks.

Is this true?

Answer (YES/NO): NO